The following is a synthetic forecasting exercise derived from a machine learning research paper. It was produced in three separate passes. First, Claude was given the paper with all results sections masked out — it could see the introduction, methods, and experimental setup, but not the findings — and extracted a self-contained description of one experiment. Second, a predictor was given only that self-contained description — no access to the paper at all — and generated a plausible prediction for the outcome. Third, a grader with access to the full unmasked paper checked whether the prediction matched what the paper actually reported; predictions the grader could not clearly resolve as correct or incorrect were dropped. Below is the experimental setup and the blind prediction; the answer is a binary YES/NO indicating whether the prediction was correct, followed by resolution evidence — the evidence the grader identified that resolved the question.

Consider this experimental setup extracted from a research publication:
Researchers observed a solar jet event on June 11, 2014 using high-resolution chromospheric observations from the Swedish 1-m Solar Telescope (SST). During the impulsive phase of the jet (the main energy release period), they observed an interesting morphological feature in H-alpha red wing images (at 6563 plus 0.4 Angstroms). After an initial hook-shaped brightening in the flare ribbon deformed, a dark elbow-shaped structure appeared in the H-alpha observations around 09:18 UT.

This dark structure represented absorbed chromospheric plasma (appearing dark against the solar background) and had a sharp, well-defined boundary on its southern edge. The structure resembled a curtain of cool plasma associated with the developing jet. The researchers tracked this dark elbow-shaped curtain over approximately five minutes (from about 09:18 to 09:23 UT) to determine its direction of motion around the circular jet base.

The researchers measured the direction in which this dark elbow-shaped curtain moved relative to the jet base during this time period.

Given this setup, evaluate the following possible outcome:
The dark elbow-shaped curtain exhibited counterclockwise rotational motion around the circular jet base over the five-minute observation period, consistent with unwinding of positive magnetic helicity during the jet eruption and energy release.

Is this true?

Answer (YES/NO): NO